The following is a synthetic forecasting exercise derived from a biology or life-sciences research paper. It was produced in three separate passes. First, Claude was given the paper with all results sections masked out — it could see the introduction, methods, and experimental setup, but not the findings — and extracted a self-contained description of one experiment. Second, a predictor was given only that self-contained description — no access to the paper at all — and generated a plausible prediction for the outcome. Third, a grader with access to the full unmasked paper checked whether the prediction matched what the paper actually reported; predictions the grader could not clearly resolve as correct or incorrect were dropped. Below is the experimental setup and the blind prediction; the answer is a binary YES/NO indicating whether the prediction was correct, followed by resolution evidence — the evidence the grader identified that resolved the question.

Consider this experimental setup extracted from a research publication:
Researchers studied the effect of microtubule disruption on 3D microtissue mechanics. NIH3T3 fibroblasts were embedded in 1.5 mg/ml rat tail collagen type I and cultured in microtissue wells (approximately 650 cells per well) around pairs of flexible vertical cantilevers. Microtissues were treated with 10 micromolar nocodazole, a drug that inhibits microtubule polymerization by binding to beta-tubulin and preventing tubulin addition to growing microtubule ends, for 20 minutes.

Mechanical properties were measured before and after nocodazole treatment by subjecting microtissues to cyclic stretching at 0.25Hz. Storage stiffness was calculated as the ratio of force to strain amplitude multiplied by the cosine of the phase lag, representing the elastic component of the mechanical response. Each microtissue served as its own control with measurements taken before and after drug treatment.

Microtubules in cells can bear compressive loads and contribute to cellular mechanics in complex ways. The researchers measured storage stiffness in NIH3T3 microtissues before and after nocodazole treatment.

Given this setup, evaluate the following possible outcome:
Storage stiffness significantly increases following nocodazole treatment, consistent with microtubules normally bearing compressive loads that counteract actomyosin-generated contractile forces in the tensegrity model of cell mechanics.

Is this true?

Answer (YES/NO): YES